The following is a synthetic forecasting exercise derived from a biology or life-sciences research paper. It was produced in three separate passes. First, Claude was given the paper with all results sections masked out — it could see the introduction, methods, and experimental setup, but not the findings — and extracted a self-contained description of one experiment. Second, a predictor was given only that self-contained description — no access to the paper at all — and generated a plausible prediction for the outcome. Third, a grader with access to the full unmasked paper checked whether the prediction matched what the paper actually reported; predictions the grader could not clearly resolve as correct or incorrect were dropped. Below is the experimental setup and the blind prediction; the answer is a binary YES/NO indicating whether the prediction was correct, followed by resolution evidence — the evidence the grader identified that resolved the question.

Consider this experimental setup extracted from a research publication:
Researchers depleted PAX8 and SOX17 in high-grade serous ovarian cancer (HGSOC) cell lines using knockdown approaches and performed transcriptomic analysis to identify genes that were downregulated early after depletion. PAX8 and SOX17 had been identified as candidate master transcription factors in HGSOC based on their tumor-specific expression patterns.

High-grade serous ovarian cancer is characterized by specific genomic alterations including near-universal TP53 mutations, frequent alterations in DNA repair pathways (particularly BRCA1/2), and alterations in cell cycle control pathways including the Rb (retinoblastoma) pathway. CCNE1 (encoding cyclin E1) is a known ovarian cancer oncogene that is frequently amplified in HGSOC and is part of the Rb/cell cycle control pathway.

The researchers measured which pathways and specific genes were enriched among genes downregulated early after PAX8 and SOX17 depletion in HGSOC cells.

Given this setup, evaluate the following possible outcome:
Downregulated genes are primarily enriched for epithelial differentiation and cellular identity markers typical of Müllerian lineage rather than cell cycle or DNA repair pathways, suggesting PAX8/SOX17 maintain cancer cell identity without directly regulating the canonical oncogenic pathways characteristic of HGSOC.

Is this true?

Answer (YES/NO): NO